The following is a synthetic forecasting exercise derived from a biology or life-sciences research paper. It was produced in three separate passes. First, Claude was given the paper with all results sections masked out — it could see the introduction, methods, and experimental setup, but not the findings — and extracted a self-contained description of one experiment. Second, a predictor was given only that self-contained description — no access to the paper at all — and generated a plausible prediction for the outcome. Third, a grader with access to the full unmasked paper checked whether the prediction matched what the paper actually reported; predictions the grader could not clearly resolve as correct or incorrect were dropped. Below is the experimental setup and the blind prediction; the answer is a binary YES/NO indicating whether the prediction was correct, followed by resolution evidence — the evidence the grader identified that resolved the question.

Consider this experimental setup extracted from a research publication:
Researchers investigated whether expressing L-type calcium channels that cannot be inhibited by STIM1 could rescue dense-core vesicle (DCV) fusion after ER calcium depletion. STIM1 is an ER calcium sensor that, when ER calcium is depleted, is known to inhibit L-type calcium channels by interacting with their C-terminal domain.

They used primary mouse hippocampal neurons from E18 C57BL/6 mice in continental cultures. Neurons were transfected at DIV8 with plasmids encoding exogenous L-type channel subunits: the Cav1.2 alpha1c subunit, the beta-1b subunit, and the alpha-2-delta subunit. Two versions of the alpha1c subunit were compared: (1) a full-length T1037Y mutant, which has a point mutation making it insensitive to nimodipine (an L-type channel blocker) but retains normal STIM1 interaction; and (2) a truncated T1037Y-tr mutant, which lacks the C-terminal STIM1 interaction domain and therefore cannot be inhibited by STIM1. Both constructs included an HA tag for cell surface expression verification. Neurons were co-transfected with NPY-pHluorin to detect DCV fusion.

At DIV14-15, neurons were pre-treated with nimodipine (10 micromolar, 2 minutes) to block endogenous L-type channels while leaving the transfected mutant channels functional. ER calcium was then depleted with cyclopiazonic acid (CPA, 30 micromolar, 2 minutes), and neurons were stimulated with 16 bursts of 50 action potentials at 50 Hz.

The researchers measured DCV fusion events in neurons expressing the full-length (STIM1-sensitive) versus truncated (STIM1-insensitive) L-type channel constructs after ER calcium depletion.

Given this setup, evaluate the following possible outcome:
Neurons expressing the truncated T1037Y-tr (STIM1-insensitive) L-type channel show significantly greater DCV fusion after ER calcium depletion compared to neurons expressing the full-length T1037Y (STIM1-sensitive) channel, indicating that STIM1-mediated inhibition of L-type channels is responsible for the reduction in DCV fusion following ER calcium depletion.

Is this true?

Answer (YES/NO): YES